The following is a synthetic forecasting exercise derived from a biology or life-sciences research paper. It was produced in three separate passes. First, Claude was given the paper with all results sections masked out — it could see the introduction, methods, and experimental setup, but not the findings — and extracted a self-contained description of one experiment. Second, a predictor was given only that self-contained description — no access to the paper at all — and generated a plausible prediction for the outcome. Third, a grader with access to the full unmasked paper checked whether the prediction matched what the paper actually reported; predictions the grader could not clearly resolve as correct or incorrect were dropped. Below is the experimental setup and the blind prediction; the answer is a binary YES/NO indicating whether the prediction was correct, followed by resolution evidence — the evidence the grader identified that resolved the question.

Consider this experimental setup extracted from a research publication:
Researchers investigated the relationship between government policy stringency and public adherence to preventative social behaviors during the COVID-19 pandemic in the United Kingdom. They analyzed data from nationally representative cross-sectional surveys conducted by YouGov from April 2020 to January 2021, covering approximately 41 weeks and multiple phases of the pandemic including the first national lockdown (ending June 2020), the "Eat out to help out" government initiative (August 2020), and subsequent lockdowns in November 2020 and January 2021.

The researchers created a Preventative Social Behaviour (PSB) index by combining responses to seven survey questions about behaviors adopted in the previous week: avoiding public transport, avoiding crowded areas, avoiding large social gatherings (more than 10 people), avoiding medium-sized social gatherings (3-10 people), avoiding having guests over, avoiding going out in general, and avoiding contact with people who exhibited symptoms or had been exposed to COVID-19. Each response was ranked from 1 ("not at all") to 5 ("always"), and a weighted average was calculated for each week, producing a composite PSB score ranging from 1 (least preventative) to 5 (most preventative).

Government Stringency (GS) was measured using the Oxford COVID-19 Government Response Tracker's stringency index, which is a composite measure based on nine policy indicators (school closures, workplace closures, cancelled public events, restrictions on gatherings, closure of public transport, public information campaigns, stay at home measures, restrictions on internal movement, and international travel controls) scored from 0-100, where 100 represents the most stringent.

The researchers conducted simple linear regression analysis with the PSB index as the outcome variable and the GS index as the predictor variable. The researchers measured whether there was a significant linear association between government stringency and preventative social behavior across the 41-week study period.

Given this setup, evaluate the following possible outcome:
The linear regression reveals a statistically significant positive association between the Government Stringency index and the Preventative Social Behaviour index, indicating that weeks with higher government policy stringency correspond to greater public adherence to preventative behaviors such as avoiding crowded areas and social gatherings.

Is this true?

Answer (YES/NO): YES